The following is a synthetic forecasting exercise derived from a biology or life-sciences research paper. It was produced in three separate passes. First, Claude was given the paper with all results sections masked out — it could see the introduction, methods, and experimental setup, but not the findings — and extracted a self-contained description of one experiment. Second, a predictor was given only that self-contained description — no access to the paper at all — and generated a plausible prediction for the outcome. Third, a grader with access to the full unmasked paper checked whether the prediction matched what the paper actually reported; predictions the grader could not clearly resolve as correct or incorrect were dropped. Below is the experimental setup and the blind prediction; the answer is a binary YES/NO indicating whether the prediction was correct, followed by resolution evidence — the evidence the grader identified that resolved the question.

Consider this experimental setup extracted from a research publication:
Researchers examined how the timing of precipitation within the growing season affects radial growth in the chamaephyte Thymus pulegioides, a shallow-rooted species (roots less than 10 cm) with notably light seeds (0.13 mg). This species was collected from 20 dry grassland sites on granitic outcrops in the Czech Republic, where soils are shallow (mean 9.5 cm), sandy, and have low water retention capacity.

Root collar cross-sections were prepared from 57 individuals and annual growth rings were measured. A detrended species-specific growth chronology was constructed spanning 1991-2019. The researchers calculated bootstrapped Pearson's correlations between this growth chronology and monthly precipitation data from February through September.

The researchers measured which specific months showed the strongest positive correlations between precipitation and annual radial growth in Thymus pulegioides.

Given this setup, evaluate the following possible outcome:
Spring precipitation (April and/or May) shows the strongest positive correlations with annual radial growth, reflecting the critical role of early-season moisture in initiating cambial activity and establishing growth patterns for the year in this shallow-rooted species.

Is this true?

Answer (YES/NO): NO